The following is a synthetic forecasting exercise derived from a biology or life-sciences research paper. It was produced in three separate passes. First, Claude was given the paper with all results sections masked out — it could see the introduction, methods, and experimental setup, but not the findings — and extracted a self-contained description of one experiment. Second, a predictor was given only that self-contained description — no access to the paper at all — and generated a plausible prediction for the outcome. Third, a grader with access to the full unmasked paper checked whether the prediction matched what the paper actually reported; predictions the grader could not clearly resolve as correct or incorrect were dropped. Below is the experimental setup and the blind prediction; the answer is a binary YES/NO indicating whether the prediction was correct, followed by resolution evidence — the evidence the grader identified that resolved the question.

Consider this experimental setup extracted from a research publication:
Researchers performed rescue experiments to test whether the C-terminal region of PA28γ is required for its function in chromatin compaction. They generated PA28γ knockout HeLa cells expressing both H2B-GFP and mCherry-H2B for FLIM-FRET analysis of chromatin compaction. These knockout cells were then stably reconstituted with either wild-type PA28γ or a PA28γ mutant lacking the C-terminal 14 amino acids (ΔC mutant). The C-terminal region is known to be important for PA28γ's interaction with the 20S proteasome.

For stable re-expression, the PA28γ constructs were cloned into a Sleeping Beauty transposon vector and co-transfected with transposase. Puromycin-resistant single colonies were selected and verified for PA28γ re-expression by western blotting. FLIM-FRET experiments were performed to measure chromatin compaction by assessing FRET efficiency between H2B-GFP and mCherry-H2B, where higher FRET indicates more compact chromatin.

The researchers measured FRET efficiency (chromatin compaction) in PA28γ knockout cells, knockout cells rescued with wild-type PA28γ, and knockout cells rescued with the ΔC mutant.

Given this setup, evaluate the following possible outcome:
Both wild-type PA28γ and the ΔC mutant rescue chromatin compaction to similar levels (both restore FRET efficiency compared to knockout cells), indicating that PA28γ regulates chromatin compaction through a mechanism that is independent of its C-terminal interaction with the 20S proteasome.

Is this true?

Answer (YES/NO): YES